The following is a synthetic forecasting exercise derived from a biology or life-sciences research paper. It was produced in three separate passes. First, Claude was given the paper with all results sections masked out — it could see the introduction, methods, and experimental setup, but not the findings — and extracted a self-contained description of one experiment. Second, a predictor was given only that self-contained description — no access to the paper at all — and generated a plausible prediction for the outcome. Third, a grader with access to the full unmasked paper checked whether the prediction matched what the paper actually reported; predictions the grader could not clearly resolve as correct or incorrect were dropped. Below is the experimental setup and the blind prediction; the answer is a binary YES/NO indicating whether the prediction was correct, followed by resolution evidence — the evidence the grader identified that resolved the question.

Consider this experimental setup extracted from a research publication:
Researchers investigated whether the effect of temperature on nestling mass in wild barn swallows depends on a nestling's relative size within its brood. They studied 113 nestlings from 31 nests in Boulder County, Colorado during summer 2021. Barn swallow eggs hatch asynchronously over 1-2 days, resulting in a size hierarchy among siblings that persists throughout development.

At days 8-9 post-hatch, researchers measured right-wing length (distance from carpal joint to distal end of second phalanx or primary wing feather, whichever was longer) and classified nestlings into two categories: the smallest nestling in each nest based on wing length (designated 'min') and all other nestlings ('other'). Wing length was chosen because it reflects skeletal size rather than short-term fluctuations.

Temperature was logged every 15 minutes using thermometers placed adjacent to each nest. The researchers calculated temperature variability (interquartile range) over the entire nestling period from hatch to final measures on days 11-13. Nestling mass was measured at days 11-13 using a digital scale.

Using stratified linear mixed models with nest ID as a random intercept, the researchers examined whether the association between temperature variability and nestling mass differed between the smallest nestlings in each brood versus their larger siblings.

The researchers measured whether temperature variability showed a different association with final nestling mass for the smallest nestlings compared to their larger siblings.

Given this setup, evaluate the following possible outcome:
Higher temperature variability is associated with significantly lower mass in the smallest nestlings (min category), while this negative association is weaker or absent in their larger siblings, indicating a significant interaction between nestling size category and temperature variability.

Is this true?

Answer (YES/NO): NO